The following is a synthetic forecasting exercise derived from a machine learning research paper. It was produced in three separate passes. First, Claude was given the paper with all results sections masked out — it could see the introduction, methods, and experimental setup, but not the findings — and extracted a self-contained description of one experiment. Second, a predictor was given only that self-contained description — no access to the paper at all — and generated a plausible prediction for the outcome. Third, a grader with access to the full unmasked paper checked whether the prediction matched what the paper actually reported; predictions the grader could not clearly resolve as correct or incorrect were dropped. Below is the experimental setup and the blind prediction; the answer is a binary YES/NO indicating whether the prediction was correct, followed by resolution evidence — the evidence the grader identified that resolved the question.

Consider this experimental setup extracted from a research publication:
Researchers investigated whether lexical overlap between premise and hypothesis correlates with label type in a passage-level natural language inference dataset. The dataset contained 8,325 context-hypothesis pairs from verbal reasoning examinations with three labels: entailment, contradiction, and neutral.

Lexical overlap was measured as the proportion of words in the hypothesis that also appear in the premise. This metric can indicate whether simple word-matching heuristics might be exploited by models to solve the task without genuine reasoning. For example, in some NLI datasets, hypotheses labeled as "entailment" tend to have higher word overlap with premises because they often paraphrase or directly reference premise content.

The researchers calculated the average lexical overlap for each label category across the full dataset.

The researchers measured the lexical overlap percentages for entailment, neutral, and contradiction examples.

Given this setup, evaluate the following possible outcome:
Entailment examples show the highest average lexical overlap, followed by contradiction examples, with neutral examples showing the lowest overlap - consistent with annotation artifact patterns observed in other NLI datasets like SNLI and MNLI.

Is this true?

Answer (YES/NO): NO